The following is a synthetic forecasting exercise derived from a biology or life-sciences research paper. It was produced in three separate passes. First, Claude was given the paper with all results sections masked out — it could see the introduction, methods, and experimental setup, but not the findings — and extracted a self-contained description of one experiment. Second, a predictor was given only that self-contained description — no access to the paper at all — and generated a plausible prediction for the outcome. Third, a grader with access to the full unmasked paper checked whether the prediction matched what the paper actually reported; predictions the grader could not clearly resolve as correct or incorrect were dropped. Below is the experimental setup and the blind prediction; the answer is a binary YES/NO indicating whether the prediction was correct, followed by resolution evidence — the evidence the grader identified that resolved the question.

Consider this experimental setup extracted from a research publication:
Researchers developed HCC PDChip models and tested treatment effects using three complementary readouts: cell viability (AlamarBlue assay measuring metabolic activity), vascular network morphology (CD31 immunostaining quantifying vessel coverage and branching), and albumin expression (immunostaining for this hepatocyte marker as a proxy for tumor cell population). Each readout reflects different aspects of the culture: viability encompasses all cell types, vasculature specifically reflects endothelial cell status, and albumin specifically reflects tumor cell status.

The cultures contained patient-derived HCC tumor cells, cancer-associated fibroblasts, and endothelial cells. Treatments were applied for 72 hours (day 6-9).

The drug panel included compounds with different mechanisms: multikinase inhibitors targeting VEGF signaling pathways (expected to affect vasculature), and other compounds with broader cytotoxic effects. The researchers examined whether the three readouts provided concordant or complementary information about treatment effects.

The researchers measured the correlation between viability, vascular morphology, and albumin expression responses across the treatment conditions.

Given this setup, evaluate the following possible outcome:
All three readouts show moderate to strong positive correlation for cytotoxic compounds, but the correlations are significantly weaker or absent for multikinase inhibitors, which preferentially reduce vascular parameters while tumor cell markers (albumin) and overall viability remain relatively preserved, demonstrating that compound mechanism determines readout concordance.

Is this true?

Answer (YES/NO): NO